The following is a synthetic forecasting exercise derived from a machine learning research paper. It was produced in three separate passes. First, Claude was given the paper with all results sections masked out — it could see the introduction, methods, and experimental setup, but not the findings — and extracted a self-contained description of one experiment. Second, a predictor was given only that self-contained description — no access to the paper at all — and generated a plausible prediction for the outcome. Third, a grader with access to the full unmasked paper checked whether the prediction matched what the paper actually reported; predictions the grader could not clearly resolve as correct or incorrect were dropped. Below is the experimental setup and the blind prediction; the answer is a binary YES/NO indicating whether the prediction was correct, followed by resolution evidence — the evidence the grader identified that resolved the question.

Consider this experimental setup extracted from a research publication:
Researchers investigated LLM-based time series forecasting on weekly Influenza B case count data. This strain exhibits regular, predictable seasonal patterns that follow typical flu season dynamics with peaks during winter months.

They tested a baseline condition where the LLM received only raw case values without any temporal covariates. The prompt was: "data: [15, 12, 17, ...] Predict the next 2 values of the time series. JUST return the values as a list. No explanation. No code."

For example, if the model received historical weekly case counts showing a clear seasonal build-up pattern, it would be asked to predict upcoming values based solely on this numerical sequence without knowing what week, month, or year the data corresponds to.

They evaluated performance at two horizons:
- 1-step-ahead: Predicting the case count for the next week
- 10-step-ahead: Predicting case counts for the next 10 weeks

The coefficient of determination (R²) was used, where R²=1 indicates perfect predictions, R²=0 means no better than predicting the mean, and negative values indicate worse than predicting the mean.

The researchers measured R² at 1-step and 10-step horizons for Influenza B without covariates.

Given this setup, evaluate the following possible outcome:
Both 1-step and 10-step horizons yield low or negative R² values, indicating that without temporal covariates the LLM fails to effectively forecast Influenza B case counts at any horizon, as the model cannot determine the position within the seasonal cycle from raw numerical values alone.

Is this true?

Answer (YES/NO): NO